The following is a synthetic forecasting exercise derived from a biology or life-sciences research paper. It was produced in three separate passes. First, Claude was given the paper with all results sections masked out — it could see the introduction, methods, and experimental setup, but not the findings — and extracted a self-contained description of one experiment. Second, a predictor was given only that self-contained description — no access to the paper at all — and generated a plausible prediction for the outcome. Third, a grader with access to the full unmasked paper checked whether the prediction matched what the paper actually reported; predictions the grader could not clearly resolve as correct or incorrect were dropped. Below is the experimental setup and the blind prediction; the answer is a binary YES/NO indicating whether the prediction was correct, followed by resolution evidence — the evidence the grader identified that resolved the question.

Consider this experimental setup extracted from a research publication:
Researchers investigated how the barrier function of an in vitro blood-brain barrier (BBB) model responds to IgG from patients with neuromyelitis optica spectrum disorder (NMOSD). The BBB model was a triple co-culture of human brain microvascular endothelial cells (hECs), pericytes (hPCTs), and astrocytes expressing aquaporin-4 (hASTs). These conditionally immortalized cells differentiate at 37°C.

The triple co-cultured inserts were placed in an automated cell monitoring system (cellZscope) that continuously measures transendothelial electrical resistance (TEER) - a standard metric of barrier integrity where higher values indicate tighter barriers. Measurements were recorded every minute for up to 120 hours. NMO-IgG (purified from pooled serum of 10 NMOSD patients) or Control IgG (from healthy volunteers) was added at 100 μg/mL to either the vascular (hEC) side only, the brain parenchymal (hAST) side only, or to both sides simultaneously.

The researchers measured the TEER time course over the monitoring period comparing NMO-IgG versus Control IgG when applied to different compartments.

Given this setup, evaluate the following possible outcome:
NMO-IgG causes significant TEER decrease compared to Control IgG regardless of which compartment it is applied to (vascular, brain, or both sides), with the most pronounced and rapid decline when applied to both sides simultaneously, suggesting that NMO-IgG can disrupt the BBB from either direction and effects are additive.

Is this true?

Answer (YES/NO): YES